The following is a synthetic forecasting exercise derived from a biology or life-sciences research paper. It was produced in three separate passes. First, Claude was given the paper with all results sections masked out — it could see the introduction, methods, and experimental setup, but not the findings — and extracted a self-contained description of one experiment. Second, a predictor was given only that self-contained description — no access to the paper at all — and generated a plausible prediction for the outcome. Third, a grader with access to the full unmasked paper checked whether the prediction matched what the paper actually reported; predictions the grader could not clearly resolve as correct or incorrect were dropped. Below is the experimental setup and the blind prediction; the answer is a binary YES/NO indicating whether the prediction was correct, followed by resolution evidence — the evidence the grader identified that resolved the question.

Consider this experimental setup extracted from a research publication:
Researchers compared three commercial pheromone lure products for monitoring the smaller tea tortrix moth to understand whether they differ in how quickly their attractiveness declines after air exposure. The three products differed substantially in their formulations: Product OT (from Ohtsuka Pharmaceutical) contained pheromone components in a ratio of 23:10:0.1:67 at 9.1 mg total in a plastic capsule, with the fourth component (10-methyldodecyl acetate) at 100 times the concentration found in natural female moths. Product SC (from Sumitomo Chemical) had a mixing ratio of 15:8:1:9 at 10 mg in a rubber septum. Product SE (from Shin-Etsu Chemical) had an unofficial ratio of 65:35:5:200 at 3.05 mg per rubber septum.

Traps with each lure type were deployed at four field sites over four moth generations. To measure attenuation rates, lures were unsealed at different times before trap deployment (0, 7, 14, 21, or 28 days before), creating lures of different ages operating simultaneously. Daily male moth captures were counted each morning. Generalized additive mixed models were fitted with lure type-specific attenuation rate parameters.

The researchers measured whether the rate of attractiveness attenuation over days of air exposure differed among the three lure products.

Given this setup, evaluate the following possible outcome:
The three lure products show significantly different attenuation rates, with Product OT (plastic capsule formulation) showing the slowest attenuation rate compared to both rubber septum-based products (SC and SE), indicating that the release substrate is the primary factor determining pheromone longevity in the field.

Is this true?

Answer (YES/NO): NO